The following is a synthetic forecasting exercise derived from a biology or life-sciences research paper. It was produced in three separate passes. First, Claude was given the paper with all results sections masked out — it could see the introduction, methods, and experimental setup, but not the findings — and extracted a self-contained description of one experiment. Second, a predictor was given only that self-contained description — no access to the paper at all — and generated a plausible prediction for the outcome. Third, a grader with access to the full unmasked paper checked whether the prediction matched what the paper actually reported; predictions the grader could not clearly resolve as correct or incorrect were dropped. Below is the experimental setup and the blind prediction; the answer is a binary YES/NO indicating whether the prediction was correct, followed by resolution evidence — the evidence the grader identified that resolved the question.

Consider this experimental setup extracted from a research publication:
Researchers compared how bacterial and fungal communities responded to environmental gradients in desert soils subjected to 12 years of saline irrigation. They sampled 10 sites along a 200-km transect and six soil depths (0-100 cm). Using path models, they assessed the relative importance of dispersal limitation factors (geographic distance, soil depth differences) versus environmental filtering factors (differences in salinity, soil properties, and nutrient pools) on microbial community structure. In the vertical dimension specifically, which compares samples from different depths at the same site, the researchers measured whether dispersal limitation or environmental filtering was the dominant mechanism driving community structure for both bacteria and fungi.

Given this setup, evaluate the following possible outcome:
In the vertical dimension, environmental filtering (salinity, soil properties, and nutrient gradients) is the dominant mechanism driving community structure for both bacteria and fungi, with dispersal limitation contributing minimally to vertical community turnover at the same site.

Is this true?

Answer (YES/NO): NO